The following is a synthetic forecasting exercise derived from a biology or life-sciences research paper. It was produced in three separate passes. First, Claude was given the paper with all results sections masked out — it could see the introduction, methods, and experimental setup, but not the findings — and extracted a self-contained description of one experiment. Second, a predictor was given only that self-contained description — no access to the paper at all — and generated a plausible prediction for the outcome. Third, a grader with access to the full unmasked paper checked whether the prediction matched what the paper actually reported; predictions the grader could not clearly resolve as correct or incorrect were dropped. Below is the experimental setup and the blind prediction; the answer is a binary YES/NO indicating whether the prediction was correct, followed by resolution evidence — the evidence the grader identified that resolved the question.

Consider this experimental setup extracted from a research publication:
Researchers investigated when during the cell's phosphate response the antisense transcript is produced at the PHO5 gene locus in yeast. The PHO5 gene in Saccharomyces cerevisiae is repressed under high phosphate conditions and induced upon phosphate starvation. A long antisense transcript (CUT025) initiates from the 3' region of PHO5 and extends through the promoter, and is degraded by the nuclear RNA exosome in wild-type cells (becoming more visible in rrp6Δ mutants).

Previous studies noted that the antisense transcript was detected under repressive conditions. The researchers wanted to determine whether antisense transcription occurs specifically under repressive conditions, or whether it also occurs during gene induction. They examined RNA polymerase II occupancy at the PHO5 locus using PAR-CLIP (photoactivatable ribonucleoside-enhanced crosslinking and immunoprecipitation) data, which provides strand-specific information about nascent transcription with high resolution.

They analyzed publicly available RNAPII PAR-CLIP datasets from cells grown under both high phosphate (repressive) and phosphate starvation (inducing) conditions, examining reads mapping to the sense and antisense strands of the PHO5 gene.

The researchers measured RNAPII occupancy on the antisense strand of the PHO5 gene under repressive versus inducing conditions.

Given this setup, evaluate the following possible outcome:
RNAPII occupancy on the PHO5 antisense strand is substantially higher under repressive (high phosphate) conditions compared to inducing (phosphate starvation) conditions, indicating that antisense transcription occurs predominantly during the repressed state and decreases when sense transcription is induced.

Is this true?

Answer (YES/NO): YES